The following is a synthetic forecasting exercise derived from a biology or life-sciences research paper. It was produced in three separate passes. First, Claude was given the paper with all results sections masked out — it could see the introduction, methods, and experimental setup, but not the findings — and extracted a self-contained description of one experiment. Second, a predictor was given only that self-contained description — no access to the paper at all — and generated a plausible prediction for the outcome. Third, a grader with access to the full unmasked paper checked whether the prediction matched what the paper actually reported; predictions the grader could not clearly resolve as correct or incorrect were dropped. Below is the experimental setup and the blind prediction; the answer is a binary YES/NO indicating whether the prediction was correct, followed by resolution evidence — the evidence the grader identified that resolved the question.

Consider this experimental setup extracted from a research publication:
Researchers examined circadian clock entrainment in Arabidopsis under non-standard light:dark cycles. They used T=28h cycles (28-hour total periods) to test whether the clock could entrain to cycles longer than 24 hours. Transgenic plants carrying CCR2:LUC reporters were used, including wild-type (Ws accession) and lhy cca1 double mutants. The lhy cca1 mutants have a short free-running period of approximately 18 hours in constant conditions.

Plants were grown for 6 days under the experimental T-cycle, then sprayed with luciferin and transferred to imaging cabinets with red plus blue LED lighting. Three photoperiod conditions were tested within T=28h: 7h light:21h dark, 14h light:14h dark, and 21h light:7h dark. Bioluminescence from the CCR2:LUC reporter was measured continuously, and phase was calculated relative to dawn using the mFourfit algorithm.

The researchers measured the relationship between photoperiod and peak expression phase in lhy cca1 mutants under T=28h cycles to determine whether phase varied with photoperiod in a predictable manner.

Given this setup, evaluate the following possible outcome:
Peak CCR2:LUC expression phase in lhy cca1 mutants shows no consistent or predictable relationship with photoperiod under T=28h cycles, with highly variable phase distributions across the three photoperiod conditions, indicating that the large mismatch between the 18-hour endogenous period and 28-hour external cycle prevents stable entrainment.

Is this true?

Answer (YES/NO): NO